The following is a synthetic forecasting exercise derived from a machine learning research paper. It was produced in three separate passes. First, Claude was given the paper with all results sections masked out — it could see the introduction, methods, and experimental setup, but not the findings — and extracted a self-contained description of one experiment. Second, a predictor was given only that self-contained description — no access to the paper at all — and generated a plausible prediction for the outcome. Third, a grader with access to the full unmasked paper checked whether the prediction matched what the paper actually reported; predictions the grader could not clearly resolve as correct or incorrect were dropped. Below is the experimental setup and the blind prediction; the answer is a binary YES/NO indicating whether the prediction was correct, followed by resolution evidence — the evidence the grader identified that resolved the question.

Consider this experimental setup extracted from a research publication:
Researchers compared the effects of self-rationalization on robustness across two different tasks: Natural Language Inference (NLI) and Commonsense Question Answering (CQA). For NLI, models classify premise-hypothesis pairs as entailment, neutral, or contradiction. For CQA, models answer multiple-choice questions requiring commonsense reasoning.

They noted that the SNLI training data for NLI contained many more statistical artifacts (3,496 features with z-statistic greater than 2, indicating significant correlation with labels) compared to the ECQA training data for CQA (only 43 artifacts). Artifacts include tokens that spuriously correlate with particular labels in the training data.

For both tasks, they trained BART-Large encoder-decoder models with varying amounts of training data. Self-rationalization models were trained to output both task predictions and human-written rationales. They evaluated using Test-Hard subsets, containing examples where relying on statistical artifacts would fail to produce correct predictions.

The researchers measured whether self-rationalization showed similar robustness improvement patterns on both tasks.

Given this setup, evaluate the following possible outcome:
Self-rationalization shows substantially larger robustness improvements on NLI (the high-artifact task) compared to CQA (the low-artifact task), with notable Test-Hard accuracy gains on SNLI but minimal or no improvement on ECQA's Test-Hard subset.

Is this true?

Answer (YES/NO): YES